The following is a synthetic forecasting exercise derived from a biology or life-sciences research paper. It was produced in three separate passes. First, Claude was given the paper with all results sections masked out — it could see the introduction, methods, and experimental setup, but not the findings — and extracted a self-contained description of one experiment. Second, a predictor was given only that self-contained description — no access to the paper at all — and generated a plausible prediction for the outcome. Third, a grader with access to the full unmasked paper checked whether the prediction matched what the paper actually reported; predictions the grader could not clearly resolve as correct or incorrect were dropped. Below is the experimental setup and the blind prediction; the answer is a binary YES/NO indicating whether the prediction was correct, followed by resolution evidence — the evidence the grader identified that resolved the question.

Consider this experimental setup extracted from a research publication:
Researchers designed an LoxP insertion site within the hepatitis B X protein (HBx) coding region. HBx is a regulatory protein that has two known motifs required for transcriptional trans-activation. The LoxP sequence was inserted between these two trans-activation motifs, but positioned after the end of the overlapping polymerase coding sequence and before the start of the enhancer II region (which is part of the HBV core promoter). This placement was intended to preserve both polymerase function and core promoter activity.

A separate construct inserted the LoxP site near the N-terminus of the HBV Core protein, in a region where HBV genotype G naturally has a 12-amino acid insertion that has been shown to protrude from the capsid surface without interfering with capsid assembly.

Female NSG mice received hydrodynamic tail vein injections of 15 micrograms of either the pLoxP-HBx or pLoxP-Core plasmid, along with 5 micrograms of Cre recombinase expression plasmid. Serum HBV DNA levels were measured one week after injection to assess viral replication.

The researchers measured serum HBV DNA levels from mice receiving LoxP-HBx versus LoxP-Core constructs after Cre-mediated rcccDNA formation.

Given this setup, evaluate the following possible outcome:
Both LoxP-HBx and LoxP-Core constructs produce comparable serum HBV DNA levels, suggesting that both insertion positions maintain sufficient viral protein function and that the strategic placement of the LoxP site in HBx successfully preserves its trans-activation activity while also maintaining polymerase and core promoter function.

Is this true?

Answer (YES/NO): YES